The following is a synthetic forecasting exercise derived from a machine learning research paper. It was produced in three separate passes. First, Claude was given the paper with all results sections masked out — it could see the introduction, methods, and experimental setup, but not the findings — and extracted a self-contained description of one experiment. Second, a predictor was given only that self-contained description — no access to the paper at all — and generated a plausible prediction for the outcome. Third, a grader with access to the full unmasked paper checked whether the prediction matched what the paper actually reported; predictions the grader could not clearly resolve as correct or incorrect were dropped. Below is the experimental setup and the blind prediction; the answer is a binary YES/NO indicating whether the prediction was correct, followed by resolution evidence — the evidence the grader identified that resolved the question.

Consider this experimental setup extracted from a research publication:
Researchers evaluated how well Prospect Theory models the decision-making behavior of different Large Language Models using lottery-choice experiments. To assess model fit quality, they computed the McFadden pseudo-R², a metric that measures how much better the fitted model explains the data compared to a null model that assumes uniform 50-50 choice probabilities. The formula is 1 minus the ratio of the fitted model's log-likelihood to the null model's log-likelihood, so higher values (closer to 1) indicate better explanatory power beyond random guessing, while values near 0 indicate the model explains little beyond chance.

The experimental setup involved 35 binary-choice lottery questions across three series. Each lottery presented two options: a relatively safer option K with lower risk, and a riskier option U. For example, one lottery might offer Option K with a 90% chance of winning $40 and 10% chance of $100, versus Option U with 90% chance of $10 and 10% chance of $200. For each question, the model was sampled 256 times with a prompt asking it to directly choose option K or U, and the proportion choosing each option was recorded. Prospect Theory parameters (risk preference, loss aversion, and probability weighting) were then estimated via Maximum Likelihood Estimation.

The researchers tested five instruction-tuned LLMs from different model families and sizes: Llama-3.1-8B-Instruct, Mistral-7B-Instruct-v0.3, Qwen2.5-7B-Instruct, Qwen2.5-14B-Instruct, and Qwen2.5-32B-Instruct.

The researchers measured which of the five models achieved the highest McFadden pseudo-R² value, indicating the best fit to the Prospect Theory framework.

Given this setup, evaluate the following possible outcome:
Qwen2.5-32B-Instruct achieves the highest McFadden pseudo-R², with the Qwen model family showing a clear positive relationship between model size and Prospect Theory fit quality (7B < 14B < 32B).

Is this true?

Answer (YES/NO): NO